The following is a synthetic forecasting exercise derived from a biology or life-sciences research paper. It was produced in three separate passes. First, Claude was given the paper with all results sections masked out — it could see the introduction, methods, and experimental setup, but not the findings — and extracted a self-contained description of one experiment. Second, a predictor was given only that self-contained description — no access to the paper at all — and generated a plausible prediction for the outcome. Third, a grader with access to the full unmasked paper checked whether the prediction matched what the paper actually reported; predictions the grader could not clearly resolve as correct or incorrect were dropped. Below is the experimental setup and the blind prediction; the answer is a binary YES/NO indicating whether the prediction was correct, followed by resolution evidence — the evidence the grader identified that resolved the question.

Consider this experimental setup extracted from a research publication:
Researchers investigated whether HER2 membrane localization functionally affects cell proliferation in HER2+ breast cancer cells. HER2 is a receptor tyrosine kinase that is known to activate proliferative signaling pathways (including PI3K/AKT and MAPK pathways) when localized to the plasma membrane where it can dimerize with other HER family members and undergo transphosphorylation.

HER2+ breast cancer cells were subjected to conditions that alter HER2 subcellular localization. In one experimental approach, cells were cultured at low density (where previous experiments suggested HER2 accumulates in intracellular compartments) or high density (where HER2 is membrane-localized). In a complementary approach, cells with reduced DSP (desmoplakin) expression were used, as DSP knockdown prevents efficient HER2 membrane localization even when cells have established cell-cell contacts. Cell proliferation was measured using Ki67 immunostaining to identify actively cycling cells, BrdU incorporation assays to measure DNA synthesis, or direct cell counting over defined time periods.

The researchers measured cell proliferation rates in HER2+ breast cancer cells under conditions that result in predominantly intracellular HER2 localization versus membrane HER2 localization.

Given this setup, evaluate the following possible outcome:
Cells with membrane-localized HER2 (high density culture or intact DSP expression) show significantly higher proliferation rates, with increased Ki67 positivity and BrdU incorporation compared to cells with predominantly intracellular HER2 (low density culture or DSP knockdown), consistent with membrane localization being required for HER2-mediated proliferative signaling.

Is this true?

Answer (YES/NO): YES